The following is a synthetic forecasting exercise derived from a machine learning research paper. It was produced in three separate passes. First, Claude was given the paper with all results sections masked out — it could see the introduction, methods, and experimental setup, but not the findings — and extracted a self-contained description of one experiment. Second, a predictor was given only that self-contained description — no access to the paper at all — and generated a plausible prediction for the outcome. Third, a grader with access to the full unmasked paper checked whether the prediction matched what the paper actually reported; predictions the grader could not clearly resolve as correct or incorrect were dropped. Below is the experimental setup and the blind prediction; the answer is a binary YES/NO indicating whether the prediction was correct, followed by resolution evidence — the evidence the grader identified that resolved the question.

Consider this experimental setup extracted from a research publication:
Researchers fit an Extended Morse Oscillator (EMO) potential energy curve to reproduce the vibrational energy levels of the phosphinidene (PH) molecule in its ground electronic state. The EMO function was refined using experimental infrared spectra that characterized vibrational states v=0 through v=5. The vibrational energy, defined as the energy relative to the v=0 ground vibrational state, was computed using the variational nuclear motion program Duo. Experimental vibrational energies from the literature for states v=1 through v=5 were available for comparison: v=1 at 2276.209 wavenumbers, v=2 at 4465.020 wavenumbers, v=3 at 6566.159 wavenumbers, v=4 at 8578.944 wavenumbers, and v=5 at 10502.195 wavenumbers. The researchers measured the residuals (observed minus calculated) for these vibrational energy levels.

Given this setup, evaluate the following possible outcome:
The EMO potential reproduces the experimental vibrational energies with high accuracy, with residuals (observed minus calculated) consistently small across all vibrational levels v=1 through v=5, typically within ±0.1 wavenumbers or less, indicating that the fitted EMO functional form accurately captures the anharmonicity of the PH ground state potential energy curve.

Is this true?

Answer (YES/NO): YES